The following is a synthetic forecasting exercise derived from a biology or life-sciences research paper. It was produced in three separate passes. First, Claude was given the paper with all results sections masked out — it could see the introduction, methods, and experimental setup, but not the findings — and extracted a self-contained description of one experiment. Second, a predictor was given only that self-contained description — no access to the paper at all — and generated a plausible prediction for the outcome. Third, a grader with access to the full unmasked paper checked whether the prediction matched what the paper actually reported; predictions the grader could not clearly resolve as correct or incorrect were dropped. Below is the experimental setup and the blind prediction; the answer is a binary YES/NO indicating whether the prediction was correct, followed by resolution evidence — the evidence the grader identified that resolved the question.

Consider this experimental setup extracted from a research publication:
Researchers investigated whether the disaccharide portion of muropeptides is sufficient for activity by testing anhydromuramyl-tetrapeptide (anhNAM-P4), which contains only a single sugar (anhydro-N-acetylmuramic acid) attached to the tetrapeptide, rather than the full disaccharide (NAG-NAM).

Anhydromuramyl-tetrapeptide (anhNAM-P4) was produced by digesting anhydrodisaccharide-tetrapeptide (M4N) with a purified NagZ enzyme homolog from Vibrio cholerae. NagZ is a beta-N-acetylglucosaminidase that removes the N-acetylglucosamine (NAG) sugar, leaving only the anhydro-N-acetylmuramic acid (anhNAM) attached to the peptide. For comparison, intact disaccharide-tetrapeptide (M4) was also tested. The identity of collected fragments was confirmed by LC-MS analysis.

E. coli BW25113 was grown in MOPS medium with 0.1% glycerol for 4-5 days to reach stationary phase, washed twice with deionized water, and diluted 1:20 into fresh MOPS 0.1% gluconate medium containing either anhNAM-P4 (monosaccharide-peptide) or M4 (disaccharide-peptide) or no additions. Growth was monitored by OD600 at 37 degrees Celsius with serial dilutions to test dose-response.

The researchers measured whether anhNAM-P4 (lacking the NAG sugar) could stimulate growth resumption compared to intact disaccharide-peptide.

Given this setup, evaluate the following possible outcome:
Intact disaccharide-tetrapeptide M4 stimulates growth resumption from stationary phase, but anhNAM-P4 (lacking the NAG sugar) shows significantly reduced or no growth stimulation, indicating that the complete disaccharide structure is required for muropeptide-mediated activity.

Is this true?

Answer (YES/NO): NO